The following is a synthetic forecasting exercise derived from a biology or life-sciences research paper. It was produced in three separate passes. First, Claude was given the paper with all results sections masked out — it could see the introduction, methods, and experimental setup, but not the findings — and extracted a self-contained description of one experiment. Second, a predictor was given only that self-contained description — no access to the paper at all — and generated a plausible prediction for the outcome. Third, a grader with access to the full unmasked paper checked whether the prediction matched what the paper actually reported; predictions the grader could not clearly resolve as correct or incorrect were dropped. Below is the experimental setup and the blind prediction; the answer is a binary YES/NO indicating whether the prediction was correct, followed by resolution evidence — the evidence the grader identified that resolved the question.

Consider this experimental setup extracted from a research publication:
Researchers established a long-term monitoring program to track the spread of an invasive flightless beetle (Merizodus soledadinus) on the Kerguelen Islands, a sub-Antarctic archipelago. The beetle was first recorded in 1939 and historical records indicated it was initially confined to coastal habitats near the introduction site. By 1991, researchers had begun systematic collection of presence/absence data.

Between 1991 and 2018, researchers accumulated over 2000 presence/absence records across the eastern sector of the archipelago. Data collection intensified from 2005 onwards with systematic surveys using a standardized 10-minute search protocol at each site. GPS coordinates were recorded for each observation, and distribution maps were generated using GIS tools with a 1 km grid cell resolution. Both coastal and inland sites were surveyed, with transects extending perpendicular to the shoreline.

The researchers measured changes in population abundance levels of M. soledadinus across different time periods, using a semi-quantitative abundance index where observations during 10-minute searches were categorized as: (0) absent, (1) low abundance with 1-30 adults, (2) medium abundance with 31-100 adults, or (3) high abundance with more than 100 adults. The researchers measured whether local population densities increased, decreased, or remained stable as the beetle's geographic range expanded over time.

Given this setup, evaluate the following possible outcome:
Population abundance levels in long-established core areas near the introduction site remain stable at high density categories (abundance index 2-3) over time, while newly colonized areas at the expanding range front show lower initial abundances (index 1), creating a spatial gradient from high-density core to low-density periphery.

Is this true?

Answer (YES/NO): NO